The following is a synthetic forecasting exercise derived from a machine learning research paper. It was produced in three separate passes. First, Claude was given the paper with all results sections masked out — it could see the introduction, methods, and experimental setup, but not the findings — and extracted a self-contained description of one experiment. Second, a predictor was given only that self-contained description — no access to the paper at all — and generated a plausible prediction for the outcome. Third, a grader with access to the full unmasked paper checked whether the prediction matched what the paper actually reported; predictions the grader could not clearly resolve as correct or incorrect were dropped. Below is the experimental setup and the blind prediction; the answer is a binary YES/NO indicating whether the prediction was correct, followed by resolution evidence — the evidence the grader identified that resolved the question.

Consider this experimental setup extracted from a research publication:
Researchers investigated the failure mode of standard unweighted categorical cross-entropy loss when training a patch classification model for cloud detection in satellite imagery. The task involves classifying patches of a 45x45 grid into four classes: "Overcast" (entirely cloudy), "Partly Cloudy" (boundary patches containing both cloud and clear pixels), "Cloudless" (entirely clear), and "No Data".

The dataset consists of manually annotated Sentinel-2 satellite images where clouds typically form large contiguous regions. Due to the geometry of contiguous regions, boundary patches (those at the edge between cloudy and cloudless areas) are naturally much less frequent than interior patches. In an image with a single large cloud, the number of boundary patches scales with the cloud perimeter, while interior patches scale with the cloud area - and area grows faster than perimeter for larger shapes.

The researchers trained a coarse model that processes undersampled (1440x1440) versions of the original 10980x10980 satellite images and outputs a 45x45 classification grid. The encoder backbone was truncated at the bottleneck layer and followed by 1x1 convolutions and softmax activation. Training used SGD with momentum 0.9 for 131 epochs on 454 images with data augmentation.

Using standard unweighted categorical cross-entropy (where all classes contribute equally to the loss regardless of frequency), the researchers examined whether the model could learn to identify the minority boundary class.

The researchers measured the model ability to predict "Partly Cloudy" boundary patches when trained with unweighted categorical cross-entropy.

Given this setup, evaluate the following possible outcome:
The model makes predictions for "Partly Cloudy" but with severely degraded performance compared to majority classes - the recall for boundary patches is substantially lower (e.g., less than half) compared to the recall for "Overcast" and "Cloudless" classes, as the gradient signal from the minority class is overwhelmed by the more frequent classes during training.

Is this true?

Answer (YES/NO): NO